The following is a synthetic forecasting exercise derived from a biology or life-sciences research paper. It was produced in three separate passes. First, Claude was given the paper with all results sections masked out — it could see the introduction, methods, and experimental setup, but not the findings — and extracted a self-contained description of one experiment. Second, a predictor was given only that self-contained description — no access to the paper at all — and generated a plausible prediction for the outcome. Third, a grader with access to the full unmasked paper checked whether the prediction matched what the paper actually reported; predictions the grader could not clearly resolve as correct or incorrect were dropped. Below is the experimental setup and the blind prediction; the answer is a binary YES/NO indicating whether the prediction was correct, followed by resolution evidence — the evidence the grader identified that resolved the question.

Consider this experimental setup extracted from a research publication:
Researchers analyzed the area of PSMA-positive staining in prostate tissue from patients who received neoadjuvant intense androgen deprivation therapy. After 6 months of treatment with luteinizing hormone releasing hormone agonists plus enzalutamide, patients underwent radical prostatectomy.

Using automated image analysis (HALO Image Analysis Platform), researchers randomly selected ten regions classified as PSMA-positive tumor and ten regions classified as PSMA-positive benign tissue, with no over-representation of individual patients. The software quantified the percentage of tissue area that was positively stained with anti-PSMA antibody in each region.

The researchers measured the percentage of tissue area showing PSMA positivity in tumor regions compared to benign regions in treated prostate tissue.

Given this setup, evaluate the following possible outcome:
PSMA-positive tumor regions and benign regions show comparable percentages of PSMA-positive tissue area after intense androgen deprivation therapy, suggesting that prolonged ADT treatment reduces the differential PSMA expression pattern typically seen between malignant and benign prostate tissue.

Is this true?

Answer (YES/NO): NO